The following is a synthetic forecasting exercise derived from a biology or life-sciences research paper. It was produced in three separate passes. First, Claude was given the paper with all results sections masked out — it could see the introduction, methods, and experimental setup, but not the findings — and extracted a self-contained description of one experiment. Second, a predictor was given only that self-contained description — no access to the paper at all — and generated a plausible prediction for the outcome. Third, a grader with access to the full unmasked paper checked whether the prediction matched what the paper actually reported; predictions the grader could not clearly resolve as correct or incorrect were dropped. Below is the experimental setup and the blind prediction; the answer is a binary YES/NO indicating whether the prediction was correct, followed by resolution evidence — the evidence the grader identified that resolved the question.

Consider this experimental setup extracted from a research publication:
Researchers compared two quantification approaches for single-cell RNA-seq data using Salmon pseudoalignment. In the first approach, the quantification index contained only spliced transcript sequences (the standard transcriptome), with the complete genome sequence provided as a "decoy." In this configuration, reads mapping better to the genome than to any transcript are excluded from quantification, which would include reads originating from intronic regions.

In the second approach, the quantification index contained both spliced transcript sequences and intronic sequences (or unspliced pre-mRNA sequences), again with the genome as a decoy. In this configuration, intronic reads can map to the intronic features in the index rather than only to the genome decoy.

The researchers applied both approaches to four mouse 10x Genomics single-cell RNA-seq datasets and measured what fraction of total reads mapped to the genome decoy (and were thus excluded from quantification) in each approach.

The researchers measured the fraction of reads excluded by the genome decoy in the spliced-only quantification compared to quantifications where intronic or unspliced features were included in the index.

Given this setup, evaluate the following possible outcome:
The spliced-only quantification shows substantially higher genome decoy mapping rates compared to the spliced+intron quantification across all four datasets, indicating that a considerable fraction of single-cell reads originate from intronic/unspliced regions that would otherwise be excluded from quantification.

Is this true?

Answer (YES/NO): YES